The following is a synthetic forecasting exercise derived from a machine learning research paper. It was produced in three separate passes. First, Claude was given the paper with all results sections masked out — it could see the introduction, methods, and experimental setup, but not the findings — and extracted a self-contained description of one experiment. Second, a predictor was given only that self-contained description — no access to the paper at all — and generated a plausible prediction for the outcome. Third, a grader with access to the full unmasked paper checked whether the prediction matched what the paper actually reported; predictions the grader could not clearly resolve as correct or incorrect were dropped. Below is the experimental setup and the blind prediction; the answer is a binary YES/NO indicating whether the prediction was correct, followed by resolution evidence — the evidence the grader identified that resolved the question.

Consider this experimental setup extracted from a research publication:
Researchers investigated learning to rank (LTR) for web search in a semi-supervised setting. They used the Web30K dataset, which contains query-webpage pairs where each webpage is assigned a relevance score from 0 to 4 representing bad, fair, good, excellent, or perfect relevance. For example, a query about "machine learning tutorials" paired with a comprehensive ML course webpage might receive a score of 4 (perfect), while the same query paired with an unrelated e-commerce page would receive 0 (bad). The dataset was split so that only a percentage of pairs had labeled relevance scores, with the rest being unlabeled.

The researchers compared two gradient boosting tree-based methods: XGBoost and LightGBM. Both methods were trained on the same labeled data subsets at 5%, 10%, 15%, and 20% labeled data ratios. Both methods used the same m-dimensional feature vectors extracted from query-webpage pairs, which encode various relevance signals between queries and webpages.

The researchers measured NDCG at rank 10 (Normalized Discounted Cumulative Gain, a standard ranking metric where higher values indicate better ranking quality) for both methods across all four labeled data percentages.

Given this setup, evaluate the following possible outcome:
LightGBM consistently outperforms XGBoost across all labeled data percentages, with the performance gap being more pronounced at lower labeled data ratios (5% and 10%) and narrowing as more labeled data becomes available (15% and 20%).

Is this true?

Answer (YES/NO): NO